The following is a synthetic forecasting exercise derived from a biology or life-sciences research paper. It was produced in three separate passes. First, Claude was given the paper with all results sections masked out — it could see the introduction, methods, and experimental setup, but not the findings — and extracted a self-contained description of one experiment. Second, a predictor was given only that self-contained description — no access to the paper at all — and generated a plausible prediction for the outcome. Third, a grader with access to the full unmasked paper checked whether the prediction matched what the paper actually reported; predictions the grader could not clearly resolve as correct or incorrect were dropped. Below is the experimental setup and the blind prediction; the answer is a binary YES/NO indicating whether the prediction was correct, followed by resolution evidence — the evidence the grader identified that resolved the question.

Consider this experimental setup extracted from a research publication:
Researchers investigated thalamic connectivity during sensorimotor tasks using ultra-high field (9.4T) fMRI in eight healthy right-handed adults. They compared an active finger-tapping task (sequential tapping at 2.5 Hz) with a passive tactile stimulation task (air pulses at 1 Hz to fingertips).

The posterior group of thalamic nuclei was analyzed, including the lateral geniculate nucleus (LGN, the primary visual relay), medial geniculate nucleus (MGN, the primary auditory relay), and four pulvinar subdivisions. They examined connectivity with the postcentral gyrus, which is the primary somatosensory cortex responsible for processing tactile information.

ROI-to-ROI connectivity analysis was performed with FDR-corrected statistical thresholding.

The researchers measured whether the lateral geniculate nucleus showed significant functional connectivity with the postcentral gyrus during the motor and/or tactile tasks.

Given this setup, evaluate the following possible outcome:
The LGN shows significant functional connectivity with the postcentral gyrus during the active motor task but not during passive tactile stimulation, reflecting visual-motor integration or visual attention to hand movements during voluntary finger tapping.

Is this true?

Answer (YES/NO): NO